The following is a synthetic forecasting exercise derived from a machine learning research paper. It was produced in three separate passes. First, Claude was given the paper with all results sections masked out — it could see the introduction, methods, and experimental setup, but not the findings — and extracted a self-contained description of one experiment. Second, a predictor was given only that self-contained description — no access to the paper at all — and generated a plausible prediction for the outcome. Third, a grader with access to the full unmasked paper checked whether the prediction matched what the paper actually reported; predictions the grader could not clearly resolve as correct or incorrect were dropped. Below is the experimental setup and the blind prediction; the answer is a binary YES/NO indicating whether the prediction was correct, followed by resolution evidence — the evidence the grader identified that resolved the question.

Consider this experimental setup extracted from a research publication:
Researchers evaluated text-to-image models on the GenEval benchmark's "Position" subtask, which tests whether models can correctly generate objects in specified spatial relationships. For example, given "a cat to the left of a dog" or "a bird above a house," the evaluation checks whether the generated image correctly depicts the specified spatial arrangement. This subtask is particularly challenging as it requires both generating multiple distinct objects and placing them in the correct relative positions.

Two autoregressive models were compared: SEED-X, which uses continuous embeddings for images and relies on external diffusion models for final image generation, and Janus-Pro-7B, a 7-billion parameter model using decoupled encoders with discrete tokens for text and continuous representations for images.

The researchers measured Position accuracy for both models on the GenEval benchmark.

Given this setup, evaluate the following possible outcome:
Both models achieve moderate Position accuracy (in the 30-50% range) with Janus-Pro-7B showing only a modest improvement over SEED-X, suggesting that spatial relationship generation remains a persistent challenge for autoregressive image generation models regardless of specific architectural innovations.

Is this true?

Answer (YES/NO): NO